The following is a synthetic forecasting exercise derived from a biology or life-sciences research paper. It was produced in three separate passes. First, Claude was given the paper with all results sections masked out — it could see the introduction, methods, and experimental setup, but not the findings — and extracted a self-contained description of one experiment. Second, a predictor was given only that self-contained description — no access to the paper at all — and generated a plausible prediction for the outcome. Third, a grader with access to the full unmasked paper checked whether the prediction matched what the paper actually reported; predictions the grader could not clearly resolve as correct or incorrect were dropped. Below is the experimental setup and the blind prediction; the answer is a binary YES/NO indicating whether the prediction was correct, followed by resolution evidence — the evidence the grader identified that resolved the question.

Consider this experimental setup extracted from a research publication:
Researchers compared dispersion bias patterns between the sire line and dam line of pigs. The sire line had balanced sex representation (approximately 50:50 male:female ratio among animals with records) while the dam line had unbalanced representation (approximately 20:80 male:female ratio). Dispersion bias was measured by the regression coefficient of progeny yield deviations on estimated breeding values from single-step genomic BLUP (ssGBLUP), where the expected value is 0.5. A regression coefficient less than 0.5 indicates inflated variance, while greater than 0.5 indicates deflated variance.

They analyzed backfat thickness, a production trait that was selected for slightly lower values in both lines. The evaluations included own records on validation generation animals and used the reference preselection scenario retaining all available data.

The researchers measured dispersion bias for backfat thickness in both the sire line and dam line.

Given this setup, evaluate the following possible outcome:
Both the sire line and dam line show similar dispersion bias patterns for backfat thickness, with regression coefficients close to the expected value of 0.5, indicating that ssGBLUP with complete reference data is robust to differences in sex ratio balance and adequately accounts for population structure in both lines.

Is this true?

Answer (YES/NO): NO